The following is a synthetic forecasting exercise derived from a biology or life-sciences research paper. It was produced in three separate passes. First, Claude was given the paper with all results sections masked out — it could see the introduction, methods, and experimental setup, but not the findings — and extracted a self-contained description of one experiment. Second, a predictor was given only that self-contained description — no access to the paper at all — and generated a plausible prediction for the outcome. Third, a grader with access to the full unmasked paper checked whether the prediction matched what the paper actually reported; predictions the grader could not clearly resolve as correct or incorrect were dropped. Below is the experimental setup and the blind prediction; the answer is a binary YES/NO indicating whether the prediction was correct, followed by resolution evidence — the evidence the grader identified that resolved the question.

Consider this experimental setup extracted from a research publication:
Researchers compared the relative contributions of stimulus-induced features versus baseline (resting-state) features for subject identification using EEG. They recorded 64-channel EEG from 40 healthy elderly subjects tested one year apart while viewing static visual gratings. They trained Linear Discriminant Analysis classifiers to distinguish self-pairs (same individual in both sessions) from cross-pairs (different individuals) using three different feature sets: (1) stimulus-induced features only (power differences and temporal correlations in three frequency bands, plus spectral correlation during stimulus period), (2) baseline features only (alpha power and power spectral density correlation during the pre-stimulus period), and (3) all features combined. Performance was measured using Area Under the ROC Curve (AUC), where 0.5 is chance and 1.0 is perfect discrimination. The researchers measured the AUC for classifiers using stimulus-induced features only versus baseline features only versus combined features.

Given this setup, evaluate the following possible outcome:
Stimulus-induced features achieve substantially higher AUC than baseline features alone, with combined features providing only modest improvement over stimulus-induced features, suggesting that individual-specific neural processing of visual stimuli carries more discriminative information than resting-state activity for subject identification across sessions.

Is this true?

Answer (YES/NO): YES